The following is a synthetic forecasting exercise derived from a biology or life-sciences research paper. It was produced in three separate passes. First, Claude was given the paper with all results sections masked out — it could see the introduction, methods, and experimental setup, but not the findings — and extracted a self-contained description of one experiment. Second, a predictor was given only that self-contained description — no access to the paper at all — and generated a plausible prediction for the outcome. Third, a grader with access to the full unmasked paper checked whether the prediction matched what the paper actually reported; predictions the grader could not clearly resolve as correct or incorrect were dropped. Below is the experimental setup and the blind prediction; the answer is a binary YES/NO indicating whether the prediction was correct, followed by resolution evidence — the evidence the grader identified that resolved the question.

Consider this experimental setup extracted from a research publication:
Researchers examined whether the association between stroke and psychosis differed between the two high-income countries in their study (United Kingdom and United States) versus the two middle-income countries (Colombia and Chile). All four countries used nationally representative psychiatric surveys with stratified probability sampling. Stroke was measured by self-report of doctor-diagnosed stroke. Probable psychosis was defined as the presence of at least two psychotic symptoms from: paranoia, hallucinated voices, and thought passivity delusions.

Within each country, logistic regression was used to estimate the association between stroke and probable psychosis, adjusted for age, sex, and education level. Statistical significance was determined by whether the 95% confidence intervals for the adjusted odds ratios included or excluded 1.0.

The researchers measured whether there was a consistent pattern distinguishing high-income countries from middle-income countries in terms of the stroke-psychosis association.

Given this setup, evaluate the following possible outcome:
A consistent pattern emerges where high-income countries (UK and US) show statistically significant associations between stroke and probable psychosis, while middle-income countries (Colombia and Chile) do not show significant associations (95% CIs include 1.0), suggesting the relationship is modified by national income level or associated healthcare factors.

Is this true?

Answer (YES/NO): NO